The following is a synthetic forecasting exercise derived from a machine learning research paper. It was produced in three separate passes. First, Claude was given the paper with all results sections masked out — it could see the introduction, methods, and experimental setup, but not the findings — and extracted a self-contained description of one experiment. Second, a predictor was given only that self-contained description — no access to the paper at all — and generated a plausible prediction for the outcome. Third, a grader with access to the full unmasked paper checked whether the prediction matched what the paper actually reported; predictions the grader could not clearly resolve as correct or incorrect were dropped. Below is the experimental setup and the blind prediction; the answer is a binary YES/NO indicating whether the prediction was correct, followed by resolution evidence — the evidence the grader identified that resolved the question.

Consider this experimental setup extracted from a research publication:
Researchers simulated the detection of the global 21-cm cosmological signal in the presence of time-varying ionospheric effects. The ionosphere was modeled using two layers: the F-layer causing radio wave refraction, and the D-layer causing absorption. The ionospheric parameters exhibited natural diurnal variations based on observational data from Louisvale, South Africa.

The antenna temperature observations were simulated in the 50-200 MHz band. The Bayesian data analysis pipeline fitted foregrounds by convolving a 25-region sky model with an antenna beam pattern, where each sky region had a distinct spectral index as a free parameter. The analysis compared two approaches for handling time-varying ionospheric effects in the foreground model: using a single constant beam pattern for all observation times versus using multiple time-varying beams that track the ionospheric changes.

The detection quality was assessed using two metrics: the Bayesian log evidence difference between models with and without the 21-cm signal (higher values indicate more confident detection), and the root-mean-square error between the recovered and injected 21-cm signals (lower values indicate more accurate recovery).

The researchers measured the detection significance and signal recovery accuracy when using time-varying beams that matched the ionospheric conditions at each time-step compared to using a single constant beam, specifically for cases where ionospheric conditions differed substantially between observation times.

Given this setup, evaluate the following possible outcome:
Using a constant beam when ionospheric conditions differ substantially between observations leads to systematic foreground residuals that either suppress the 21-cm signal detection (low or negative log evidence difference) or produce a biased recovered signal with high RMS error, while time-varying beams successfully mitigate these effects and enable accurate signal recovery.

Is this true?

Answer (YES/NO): YES